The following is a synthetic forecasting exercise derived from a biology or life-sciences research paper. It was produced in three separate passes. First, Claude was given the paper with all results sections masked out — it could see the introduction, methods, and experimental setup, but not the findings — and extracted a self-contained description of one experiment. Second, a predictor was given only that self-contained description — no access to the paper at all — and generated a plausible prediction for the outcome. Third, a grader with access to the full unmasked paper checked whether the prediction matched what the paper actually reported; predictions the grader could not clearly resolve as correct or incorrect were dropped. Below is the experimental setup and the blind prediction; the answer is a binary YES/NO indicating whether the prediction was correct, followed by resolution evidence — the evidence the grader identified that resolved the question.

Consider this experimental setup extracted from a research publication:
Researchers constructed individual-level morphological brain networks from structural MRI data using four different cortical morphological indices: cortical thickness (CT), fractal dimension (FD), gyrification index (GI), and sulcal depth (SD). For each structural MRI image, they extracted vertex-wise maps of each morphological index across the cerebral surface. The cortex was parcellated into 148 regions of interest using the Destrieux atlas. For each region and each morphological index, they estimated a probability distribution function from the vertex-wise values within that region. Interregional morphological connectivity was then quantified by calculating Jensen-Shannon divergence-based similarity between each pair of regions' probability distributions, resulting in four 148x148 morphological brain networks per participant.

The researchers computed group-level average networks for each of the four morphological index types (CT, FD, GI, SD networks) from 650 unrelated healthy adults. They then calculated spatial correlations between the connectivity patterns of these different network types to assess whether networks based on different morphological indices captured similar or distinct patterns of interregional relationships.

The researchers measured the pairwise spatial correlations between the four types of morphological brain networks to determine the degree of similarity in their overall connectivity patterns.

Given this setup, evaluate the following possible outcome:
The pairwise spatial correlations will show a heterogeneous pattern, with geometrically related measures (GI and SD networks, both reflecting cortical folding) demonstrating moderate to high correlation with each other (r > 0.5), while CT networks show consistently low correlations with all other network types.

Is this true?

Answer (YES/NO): NO